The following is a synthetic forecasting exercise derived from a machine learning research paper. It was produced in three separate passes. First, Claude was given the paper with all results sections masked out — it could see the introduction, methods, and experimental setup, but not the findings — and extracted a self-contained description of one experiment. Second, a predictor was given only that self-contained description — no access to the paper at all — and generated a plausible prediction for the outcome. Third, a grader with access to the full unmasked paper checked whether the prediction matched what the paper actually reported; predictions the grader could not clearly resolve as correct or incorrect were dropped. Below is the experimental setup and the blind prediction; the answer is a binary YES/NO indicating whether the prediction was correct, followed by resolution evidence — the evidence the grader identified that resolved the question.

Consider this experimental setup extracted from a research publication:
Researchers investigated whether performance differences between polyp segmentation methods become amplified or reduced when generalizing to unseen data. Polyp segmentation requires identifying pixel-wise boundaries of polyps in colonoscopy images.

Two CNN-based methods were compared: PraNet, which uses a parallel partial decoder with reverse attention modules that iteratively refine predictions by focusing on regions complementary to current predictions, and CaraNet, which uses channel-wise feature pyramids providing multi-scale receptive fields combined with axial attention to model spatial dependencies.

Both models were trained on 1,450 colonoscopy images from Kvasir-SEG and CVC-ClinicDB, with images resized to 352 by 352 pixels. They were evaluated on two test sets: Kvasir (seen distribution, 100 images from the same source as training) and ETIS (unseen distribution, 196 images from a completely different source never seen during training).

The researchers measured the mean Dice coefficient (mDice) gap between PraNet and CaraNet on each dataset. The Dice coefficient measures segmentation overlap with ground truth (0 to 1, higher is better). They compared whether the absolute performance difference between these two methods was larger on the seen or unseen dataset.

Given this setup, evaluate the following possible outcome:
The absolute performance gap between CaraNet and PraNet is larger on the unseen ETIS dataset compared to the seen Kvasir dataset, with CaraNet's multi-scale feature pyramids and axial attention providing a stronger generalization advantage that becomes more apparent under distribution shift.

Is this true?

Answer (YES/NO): YES